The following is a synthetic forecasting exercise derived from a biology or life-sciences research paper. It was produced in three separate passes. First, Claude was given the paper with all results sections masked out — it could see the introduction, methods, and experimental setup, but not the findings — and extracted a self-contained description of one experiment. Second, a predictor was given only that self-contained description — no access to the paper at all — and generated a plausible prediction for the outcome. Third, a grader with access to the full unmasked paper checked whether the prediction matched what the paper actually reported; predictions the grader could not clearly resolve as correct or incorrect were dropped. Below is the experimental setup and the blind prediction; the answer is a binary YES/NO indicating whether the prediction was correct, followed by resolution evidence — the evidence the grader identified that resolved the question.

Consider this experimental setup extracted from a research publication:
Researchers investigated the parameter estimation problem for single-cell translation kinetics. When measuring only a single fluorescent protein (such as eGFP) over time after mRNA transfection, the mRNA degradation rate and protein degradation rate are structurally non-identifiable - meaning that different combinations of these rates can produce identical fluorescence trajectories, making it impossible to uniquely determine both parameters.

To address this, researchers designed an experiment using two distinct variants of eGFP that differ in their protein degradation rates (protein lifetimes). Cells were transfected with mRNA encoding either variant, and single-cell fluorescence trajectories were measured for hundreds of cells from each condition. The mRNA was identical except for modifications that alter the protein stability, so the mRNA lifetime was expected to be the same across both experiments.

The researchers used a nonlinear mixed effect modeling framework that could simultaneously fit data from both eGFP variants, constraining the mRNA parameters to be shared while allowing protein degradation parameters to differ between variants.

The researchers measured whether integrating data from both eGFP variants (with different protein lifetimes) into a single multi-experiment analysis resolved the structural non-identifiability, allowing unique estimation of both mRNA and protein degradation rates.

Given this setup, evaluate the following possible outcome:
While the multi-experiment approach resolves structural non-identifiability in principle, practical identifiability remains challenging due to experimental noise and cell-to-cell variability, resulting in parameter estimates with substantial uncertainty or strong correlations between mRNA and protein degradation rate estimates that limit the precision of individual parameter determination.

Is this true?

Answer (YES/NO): NO